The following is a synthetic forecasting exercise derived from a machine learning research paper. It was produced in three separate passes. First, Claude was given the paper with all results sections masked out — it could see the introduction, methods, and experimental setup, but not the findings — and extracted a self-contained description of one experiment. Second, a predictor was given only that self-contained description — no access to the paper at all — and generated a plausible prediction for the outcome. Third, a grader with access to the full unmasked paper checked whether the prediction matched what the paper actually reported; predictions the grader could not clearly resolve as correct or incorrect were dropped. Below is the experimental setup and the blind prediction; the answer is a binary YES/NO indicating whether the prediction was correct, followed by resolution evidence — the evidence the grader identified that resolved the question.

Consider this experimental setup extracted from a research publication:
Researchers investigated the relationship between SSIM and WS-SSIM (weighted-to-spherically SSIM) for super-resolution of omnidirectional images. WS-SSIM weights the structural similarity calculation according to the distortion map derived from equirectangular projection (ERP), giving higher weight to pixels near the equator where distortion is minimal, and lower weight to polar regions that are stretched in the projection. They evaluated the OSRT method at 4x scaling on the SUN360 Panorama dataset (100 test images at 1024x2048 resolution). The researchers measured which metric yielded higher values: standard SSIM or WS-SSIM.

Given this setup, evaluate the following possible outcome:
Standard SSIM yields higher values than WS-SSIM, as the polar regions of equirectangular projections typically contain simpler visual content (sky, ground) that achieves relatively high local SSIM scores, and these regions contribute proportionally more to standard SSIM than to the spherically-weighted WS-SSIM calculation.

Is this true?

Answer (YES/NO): NO